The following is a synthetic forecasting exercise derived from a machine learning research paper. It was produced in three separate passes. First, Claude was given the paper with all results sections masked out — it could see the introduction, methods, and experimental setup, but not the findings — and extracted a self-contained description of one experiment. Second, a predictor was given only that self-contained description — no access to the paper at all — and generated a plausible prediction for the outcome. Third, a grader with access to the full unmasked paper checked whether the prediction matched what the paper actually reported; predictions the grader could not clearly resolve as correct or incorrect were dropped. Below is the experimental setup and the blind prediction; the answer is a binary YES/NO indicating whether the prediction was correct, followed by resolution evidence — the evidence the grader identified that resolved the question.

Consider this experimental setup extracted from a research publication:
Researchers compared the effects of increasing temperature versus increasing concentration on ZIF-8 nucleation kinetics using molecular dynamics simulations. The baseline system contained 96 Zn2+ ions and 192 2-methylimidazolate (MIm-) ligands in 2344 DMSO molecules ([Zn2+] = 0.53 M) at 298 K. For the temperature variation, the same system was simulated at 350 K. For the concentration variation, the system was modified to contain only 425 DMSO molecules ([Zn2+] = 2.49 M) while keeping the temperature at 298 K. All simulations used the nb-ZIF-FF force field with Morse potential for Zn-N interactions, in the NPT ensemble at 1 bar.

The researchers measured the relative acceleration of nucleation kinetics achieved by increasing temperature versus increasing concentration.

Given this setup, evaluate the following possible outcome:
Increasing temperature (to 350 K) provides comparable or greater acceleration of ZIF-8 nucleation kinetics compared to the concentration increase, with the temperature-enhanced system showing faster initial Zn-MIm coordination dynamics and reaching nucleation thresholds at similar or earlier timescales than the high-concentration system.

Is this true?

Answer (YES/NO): NO